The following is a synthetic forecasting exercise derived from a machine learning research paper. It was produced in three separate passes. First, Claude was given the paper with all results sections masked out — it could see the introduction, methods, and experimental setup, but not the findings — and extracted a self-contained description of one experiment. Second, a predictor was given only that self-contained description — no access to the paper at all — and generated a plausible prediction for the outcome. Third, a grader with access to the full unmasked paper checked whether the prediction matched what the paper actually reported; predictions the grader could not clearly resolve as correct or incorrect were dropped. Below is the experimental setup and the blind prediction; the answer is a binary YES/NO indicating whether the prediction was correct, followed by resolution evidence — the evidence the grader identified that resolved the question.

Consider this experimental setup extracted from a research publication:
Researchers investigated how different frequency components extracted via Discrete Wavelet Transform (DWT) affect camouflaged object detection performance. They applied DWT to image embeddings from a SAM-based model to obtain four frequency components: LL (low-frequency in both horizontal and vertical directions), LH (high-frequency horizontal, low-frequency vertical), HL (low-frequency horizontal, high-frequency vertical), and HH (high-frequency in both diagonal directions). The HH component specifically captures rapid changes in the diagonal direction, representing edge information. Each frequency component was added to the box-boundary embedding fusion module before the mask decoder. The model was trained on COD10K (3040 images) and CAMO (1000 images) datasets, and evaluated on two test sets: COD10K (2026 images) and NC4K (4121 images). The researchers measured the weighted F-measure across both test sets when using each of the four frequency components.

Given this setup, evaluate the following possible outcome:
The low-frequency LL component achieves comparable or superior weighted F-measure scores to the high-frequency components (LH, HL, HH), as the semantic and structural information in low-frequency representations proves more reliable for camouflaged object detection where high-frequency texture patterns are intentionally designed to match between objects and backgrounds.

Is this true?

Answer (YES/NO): NO